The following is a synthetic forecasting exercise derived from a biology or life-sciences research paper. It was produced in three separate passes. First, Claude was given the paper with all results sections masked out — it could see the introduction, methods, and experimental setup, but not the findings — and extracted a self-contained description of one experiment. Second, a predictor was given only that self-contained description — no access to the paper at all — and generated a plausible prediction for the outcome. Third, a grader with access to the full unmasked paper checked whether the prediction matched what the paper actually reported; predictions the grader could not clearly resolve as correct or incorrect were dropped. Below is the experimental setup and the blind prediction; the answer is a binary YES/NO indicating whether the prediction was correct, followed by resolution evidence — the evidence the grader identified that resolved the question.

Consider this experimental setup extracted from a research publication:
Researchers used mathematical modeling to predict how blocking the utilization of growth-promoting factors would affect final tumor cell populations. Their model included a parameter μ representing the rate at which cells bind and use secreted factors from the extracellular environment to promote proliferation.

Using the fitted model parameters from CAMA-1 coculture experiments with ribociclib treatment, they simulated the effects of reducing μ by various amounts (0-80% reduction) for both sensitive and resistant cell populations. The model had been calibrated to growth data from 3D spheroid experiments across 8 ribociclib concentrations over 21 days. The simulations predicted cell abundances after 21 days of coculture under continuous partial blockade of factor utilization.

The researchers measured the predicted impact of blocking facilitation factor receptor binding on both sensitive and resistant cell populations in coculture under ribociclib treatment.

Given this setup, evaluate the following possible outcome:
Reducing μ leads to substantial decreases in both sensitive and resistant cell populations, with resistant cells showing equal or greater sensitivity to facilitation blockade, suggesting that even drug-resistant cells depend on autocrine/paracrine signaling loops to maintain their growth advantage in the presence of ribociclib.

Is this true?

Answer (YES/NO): NO